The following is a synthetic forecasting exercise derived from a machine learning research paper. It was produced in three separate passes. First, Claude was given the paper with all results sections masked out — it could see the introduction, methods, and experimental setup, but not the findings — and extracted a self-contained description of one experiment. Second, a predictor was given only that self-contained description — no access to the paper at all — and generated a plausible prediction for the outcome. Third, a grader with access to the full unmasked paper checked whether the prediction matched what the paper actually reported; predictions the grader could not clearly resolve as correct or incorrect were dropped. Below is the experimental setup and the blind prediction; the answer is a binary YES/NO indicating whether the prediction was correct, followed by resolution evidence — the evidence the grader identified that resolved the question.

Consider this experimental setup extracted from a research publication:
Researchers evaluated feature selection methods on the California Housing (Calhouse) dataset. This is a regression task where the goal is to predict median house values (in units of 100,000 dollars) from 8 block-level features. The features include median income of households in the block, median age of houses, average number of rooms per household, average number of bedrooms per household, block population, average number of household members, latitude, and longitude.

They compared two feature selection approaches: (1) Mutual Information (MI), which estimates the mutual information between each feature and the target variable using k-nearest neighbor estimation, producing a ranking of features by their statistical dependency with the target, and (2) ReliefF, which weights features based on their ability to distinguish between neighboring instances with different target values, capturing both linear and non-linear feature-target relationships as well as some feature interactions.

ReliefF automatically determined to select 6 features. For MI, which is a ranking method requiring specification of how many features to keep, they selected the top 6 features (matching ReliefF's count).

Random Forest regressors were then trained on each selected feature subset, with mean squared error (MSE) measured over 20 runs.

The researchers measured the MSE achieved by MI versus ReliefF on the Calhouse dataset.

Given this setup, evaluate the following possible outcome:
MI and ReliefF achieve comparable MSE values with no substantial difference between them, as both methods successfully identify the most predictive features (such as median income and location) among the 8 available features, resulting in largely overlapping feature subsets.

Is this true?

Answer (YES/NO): NO